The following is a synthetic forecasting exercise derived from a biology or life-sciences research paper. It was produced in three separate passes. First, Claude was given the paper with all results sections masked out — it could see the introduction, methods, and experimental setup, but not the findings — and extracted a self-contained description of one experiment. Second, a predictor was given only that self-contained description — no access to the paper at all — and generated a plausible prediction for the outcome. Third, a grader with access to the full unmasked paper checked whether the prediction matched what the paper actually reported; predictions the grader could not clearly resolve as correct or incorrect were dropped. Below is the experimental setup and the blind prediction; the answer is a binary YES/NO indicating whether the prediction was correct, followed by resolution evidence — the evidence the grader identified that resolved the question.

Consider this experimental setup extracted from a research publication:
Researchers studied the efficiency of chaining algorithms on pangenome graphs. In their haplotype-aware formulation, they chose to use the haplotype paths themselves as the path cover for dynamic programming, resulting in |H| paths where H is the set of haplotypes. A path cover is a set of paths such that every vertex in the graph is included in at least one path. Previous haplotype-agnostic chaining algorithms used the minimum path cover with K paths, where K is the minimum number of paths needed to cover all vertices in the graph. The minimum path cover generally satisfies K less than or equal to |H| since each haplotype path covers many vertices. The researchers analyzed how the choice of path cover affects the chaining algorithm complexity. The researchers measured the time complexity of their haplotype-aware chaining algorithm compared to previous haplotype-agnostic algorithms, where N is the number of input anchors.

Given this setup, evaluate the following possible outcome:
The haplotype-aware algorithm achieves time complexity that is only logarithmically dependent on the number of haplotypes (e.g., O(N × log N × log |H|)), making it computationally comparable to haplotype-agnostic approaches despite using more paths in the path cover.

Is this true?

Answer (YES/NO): NO